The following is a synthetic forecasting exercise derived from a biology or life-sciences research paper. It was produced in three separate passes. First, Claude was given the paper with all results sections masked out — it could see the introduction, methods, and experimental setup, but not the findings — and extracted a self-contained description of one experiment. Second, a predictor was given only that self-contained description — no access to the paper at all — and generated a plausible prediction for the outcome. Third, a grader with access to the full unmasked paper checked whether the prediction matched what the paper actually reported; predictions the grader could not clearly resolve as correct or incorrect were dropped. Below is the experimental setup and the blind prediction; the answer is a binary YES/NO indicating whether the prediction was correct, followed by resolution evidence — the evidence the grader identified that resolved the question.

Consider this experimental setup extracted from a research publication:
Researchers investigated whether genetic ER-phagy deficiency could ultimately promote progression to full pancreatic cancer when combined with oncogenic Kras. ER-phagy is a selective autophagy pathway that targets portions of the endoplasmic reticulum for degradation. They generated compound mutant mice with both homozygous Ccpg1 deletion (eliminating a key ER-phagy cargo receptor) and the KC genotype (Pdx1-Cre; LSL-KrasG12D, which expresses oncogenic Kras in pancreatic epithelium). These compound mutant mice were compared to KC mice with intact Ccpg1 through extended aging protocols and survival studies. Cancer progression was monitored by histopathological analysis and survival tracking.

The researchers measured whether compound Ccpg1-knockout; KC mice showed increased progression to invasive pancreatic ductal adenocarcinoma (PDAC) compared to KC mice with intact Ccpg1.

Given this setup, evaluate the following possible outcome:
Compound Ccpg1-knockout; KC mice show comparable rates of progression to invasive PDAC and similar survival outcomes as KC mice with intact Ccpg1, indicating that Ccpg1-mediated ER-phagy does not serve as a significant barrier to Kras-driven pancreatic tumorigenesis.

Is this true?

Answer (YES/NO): NO